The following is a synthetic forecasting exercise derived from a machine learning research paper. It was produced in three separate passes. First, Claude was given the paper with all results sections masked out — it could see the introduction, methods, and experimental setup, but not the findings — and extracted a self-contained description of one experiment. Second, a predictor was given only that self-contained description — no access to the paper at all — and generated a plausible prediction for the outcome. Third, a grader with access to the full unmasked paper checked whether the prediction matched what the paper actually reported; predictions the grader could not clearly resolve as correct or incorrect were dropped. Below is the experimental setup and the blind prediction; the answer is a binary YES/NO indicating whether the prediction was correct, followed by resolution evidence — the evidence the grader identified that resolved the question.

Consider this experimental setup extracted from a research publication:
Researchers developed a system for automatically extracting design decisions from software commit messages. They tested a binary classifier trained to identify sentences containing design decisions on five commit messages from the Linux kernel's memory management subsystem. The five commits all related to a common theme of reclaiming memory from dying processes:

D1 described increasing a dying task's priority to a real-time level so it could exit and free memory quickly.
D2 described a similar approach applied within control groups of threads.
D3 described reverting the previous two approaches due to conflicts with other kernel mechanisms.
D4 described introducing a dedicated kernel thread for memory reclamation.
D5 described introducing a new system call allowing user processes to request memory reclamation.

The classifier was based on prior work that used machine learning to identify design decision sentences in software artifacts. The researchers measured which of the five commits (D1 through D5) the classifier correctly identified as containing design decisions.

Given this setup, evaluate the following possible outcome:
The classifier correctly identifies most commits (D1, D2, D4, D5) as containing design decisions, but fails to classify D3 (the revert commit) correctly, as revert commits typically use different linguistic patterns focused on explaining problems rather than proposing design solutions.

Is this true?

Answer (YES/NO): NO